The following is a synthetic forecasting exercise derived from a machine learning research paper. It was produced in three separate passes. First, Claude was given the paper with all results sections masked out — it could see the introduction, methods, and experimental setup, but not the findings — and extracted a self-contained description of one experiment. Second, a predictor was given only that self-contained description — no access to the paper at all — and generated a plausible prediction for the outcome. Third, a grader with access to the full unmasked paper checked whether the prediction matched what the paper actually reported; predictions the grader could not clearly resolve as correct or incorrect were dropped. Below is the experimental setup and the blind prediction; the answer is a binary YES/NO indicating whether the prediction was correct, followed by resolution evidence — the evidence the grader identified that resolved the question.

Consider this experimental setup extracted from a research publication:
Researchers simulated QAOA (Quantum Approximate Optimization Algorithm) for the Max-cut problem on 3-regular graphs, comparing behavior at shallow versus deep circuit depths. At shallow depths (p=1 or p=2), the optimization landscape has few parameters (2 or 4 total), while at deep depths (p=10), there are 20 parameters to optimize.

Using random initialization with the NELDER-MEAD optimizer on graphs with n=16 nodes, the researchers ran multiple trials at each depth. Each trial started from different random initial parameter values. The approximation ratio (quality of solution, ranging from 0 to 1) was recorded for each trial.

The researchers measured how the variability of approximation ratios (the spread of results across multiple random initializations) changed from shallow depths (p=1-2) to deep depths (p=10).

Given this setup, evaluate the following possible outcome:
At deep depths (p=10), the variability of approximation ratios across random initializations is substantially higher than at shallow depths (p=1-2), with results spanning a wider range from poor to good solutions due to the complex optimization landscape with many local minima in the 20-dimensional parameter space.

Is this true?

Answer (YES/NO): YES